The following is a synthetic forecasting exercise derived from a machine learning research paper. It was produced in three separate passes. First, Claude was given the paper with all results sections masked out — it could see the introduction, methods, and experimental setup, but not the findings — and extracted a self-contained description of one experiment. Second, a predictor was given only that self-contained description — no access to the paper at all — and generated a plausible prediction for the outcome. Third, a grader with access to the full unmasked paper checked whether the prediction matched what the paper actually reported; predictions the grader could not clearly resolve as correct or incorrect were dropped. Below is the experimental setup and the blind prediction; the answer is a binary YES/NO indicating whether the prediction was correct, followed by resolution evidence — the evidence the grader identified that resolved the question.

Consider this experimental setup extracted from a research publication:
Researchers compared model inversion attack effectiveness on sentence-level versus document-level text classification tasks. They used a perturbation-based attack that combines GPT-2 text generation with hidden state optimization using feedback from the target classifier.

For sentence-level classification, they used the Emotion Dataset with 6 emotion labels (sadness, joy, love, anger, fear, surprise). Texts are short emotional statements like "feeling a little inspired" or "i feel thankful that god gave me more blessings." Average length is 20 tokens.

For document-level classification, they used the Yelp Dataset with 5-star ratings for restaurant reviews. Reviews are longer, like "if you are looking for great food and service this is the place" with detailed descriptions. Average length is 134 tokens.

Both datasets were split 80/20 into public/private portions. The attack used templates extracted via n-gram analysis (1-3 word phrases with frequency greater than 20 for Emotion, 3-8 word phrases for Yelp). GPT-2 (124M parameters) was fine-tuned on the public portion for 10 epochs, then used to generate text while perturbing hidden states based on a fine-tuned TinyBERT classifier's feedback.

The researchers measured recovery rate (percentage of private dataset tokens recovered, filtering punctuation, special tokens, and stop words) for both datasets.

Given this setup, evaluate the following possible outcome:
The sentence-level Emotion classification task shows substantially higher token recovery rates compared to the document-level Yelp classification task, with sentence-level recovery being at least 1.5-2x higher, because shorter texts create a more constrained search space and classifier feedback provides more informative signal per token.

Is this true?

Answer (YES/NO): NO